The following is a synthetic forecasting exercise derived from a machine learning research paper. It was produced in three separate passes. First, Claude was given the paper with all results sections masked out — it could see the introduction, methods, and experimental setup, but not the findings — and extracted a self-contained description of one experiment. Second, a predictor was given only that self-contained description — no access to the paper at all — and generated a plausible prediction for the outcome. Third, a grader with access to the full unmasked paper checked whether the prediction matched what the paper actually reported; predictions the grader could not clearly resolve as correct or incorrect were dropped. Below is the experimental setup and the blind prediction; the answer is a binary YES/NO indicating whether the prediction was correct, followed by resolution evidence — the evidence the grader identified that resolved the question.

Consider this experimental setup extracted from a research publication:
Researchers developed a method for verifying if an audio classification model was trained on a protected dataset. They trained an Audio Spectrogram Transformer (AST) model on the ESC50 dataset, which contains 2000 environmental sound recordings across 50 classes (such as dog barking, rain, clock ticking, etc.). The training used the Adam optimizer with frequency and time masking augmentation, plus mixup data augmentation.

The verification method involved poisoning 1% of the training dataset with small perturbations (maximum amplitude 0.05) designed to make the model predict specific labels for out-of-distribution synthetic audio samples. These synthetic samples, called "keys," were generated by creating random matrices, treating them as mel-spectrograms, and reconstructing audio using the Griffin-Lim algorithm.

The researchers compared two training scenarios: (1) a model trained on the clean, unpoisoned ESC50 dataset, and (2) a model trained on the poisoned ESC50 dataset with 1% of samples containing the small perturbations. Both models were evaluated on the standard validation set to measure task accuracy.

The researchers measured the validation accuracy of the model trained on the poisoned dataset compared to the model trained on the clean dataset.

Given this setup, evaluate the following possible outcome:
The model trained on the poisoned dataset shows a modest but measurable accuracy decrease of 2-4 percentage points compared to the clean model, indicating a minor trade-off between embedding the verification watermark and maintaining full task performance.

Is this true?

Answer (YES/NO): NO